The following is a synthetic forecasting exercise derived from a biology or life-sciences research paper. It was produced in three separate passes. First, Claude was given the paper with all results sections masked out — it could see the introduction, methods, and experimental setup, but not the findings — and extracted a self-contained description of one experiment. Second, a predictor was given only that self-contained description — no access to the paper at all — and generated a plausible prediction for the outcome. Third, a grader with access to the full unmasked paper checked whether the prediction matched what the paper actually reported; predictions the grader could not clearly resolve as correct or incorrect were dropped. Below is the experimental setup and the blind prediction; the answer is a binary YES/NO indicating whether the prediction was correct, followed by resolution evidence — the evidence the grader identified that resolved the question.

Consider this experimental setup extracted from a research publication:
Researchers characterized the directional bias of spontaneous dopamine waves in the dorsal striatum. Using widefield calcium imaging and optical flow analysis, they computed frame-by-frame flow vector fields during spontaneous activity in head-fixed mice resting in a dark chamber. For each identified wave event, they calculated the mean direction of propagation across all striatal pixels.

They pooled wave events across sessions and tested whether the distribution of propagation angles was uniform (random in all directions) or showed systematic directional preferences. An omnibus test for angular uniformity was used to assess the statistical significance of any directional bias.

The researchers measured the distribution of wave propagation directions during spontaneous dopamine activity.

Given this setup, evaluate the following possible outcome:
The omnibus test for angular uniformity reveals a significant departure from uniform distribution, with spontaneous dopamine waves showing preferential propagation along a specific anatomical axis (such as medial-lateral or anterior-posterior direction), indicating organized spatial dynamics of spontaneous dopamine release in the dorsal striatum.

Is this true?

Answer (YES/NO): YES